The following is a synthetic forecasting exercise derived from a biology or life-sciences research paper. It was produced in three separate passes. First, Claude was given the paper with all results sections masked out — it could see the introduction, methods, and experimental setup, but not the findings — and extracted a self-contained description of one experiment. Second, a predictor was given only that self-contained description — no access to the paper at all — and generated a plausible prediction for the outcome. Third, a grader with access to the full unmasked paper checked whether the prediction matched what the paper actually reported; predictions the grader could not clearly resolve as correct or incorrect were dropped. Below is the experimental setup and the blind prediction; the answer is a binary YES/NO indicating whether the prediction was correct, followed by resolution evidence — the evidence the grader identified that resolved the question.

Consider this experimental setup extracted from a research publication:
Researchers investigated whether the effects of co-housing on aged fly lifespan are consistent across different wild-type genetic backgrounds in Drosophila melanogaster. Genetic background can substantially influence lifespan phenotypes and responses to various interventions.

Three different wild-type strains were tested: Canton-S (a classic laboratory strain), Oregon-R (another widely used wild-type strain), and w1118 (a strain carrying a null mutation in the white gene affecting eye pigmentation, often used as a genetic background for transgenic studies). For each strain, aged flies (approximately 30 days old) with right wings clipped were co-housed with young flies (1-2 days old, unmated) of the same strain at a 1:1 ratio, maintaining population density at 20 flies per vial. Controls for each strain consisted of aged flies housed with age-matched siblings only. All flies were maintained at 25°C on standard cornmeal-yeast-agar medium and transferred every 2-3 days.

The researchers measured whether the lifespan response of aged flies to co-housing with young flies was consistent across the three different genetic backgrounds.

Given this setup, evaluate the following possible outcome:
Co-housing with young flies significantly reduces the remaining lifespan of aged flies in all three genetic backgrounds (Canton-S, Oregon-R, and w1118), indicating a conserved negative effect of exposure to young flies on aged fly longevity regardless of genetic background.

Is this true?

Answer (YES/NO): NO